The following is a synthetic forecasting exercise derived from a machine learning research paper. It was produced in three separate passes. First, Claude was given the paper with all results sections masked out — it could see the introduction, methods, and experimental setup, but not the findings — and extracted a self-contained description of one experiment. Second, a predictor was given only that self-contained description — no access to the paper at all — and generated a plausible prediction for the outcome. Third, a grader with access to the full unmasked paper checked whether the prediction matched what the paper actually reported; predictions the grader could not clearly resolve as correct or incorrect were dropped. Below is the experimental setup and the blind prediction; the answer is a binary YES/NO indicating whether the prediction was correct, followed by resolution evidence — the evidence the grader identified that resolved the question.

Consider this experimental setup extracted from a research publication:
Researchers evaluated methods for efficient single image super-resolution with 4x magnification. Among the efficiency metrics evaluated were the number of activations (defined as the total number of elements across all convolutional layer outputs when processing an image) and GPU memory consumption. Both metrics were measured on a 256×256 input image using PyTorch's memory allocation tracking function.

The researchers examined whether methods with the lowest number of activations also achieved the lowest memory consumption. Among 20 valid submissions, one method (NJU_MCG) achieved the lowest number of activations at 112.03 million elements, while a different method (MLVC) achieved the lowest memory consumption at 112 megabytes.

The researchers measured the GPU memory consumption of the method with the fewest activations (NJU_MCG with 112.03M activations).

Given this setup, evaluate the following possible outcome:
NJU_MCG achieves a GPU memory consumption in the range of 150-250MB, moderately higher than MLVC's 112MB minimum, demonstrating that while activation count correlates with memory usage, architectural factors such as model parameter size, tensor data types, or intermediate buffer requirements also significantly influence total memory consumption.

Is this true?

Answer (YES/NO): YES